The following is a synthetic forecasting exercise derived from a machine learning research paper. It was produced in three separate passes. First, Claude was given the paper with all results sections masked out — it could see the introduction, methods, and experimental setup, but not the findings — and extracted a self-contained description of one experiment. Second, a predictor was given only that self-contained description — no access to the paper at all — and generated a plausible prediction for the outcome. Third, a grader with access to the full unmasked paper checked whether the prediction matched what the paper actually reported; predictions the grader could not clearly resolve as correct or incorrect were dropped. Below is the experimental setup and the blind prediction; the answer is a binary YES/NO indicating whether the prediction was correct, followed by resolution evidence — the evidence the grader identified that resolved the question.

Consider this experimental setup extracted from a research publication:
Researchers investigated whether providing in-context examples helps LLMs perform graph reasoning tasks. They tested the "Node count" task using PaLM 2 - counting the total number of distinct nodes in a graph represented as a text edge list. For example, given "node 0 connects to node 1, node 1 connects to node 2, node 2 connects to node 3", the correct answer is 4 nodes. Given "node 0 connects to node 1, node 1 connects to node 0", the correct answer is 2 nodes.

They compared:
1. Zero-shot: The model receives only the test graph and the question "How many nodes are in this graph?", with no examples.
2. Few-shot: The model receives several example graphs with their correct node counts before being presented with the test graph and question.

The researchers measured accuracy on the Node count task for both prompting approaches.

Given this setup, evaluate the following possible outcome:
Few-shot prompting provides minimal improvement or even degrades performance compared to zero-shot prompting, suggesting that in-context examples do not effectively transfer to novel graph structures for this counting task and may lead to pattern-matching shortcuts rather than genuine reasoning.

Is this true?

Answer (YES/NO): YES